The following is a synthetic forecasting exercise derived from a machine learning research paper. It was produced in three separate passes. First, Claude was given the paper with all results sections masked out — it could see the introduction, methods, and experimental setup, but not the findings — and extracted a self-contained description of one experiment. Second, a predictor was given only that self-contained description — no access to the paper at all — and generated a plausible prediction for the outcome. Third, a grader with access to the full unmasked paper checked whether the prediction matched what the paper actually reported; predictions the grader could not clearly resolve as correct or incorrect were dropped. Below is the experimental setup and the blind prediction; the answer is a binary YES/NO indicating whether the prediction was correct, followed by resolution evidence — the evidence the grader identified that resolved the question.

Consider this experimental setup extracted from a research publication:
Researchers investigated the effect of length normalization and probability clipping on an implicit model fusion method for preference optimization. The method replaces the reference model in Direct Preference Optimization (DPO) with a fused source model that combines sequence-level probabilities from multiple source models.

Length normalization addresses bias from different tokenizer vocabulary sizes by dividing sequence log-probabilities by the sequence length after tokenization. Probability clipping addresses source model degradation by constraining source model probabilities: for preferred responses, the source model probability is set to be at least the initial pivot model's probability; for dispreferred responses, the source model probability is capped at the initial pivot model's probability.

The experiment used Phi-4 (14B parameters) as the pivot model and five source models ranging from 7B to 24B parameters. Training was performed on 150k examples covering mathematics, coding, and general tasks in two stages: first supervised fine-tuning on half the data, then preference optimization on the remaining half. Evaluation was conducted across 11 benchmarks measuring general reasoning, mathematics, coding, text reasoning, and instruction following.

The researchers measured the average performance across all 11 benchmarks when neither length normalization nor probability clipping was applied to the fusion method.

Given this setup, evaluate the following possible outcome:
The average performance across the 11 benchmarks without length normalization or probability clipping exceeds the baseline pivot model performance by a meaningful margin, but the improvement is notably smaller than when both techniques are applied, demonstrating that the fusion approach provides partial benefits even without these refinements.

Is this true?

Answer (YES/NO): NO